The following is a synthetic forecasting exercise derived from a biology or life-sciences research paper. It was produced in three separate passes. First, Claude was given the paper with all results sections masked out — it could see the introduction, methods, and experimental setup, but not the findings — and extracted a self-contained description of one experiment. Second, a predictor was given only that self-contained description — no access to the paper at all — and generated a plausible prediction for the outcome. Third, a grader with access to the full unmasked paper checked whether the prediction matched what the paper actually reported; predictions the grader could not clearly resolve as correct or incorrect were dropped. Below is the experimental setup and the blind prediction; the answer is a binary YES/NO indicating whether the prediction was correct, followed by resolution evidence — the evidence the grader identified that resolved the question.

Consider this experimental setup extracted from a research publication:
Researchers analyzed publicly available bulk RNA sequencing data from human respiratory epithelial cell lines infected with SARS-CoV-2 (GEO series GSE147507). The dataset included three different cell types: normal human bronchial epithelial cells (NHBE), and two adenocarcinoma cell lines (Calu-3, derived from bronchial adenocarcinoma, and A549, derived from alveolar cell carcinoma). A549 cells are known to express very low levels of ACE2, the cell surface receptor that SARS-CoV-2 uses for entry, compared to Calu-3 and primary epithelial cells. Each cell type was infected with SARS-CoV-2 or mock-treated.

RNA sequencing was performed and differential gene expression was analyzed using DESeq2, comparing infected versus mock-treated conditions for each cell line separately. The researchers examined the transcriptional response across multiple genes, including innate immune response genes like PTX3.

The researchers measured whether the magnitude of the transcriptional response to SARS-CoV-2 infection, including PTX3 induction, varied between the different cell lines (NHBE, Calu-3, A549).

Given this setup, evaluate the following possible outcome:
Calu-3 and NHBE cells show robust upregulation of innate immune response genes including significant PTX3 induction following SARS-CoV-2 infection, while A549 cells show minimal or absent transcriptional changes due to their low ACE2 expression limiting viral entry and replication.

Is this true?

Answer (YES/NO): NO